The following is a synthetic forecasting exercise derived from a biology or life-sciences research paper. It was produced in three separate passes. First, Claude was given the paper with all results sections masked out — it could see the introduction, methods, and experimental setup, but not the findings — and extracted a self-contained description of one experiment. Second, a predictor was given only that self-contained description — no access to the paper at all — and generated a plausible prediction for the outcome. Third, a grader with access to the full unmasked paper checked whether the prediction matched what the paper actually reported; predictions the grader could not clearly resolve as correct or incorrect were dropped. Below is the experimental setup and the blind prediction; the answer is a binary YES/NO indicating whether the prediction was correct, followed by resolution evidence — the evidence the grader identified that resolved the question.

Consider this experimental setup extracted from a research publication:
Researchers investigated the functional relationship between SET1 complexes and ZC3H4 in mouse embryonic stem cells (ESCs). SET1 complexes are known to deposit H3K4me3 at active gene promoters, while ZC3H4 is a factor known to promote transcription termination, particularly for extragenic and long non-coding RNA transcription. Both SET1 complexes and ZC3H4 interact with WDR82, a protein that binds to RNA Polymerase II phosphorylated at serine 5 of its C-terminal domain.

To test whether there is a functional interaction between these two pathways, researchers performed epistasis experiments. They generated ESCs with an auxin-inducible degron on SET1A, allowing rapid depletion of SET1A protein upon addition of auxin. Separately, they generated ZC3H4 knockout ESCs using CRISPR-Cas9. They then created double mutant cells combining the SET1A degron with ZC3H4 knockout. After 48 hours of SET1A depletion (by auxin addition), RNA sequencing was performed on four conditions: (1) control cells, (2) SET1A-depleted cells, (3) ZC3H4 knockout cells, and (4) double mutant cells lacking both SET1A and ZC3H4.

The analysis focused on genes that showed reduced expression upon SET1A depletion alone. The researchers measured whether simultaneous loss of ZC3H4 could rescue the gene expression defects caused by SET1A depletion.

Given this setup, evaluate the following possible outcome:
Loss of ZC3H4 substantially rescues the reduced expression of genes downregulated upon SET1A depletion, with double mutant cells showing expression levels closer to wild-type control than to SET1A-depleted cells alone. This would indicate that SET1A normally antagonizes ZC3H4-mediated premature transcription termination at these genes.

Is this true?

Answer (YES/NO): YES